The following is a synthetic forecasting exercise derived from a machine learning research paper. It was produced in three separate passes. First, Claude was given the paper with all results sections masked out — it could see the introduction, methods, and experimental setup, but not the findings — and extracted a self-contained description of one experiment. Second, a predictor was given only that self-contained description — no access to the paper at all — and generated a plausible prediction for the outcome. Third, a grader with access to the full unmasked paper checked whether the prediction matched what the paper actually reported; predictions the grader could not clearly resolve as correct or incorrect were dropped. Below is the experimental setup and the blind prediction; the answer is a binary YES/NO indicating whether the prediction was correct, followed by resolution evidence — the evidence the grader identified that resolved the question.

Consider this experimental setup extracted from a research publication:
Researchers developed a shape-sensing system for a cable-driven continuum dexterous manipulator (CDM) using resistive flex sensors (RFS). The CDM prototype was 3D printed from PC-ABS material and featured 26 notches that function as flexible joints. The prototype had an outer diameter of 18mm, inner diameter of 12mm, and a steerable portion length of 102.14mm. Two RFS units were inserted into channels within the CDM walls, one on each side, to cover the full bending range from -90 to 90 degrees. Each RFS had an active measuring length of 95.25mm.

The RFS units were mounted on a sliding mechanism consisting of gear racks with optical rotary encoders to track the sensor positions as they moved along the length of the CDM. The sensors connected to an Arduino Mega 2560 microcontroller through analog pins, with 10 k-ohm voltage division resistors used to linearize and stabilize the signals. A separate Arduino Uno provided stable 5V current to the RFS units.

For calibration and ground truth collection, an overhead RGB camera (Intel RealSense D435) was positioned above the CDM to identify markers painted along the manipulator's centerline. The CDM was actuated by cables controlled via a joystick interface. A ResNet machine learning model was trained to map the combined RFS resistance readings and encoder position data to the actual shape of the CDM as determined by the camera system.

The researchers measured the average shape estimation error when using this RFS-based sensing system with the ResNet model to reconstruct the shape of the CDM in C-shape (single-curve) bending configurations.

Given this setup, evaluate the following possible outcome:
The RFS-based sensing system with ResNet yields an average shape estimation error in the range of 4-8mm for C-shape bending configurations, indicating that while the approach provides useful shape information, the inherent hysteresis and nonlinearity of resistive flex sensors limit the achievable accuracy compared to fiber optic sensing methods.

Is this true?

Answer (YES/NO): NO